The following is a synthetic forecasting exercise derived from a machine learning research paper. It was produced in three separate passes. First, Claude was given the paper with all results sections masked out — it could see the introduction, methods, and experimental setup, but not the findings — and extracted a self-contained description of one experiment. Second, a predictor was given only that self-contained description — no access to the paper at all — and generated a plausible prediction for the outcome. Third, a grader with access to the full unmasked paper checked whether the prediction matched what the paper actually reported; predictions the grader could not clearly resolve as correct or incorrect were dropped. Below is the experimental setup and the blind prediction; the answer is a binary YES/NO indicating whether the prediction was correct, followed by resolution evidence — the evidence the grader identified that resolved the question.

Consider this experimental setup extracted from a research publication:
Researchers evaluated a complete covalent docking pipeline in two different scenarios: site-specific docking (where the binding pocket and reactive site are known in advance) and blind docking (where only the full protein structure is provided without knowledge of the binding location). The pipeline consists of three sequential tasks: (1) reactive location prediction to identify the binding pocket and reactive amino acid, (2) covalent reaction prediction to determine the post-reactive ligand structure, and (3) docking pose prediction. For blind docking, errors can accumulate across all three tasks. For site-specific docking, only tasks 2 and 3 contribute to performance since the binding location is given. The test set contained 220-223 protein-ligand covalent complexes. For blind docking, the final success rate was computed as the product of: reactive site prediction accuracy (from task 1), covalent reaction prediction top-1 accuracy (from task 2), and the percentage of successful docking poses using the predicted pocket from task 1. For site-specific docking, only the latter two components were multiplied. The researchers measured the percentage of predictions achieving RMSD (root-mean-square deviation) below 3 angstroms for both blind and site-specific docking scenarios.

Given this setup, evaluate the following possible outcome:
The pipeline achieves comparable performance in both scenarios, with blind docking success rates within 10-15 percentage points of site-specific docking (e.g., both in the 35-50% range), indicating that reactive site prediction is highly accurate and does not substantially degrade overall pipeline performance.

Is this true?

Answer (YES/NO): NO